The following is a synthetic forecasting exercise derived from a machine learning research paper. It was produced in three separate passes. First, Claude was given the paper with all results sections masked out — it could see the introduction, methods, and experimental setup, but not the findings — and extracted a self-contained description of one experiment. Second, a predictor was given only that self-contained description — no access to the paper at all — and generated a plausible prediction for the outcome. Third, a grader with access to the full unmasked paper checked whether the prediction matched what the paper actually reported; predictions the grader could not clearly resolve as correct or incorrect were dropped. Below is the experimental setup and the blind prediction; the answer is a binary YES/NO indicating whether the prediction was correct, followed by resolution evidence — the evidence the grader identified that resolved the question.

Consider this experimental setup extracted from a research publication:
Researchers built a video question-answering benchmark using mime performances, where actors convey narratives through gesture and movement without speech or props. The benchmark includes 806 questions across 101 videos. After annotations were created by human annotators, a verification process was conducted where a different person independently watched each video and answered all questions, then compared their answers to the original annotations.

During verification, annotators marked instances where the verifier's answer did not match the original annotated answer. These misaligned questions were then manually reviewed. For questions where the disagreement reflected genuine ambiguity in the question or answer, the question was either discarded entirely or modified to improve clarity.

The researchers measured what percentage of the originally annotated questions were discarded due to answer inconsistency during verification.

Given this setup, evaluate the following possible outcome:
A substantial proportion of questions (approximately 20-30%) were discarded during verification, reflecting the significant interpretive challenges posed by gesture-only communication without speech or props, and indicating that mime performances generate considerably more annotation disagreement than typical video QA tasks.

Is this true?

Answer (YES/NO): NO